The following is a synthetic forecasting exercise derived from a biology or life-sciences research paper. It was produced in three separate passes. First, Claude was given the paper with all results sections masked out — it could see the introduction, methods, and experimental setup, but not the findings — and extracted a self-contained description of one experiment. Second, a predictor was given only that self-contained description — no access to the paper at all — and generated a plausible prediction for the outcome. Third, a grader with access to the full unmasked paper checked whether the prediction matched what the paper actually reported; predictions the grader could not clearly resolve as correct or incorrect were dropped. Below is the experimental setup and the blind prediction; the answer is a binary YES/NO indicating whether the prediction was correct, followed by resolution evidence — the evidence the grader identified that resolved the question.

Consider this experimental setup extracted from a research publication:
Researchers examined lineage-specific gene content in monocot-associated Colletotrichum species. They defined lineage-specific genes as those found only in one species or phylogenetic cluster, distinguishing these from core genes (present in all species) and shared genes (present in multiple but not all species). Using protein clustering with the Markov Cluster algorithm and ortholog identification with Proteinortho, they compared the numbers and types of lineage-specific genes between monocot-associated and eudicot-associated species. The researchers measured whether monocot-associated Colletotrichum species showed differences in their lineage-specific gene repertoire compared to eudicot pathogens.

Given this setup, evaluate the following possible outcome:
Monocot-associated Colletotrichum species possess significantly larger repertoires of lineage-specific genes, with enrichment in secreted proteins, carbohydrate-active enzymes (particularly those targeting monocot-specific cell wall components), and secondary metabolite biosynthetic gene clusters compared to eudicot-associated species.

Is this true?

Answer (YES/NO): NO